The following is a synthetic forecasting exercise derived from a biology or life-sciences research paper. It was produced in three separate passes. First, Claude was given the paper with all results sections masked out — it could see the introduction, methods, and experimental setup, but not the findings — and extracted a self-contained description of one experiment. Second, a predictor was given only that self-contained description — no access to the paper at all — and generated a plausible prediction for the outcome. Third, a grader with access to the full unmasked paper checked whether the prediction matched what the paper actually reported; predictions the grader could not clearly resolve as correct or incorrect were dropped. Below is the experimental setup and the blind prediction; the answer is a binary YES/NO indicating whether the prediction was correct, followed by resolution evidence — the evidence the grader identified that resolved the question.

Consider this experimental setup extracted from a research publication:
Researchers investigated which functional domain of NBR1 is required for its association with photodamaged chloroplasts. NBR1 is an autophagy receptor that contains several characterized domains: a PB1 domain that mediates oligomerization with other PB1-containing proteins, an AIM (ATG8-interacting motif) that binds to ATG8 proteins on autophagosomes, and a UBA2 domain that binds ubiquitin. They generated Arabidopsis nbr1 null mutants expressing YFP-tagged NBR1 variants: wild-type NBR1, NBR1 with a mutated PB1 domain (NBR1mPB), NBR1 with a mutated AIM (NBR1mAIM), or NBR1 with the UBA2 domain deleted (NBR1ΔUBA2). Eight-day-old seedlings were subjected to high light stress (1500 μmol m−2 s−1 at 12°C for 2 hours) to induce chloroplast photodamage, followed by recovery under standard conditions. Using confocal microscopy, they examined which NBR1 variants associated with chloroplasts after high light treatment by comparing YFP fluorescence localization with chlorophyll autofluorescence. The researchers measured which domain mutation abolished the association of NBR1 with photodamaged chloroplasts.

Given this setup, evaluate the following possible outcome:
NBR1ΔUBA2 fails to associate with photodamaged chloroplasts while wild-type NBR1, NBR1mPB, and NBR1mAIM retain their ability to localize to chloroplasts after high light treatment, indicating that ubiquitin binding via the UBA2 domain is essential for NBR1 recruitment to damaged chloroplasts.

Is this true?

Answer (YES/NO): YES